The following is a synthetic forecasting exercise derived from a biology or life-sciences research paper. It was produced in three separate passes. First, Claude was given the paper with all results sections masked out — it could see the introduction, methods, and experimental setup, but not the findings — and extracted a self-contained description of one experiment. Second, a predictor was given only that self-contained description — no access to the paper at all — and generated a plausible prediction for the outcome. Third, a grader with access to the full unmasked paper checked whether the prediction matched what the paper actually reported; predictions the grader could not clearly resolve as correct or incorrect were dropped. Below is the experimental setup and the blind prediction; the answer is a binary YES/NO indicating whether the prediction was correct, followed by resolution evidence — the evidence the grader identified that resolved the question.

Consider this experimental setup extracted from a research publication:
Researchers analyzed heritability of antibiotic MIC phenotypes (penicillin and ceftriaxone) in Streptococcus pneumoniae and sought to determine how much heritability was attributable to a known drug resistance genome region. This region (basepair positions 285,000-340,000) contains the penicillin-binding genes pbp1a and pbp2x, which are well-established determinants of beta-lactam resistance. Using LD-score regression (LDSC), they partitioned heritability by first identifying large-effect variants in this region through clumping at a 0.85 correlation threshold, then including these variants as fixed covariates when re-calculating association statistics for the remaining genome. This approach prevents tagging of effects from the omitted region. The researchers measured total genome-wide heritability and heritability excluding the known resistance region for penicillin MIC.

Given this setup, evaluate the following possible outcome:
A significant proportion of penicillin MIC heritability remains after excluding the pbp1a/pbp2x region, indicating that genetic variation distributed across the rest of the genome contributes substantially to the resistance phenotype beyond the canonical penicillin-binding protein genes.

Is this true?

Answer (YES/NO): YES